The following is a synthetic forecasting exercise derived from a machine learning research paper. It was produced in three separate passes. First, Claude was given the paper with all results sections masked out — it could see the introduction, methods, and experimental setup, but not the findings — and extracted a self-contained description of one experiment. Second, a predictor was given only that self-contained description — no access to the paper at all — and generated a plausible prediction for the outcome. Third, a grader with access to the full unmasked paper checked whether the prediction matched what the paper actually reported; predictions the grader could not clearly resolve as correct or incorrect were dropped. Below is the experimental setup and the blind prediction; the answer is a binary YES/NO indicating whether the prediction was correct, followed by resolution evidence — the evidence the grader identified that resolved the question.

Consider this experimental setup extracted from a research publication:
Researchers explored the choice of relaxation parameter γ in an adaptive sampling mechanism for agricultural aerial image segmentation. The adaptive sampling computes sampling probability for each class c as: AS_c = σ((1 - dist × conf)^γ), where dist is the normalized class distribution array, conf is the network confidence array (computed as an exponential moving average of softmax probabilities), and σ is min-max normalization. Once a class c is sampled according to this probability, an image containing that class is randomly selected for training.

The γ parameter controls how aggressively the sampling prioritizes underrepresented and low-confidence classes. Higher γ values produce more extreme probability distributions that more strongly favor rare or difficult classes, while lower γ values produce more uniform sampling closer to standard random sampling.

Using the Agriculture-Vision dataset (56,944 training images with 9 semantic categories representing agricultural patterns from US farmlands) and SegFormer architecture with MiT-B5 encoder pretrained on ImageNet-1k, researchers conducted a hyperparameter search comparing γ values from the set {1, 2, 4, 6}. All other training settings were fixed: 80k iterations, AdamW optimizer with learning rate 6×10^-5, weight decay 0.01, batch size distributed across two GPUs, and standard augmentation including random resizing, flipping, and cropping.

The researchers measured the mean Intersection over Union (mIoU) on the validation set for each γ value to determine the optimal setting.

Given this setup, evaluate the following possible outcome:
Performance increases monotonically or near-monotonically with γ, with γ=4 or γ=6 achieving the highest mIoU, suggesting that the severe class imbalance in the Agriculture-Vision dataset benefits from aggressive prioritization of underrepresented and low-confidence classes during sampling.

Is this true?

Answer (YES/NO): NO